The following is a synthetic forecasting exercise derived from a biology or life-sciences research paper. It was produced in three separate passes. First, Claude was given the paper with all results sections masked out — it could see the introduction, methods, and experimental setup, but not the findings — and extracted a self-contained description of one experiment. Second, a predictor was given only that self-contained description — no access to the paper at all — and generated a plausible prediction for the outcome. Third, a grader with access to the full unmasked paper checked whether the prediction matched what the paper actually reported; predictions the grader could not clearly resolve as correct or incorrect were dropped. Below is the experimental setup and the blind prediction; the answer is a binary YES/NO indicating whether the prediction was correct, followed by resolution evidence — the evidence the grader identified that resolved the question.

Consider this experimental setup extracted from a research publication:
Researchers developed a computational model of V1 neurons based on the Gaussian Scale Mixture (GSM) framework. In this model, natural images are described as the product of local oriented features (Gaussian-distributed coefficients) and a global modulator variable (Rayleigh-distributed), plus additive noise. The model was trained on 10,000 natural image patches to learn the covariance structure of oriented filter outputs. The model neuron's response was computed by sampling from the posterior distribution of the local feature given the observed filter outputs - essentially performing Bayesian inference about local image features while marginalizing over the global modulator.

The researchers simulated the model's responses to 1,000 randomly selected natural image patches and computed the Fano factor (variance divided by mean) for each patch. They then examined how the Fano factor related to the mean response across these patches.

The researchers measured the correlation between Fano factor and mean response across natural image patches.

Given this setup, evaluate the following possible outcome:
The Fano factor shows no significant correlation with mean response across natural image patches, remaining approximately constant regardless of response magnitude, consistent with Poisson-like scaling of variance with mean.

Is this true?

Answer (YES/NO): NO